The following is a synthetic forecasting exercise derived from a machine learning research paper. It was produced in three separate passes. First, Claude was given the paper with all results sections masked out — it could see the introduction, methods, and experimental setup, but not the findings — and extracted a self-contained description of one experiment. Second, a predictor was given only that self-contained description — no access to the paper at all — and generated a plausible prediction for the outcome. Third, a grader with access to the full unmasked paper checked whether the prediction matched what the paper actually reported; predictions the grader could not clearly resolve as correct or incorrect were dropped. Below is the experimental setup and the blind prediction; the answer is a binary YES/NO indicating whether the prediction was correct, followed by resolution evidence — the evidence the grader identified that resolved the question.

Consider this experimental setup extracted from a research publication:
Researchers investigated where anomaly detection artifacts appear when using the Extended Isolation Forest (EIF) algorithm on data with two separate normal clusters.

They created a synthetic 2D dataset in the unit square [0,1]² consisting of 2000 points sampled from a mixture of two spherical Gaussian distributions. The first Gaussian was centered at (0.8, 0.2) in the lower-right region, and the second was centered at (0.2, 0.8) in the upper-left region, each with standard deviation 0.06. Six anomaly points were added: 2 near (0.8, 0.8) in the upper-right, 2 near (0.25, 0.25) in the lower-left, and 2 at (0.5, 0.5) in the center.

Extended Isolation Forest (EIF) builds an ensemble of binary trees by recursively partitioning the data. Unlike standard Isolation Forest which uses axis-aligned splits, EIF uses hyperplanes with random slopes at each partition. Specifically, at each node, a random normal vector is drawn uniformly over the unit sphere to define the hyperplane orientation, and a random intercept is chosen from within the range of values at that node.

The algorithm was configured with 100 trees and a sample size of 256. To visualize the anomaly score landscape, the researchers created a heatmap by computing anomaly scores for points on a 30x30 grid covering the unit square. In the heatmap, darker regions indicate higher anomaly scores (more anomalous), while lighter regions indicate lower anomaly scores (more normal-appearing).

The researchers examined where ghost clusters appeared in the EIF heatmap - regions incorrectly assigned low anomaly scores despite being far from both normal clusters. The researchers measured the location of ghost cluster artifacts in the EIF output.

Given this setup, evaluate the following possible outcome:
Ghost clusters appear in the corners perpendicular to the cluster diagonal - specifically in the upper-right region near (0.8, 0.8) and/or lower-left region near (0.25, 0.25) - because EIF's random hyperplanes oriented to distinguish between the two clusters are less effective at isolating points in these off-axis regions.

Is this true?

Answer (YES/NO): NO